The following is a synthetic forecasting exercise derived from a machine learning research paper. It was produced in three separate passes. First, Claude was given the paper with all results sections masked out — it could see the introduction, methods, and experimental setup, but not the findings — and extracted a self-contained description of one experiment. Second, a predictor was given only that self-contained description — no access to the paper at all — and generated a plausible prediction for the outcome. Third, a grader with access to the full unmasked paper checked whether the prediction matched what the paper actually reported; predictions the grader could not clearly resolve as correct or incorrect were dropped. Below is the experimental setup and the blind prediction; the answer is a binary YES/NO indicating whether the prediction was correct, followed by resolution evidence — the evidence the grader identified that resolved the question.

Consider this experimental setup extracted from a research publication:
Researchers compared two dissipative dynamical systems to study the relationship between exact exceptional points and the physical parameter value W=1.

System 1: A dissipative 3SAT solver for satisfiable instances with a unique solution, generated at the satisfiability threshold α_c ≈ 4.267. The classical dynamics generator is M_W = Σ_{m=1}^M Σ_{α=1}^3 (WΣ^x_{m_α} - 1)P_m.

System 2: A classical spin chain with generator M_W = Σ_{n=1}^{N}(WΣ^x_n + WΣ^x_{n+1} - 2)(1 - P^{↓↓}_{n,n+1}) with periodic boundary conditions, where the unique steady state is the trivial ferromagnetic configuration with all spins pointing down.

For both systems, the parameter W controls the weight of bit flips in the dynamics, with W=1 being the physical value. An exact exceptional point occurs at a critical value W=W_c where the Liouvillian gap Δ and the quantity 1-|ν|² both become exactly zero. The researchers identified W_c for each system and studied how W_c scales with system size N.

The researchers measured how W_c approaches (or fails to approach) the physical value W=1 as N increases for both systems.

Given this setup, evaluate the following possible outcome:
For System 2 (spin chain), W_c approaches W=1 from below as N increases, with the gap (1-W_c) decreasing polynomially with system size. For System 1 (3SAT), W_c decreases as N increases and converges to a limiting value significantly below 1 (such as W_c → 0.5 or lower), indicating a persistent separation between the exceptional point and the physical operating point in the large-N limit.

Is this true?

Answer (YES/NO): NO